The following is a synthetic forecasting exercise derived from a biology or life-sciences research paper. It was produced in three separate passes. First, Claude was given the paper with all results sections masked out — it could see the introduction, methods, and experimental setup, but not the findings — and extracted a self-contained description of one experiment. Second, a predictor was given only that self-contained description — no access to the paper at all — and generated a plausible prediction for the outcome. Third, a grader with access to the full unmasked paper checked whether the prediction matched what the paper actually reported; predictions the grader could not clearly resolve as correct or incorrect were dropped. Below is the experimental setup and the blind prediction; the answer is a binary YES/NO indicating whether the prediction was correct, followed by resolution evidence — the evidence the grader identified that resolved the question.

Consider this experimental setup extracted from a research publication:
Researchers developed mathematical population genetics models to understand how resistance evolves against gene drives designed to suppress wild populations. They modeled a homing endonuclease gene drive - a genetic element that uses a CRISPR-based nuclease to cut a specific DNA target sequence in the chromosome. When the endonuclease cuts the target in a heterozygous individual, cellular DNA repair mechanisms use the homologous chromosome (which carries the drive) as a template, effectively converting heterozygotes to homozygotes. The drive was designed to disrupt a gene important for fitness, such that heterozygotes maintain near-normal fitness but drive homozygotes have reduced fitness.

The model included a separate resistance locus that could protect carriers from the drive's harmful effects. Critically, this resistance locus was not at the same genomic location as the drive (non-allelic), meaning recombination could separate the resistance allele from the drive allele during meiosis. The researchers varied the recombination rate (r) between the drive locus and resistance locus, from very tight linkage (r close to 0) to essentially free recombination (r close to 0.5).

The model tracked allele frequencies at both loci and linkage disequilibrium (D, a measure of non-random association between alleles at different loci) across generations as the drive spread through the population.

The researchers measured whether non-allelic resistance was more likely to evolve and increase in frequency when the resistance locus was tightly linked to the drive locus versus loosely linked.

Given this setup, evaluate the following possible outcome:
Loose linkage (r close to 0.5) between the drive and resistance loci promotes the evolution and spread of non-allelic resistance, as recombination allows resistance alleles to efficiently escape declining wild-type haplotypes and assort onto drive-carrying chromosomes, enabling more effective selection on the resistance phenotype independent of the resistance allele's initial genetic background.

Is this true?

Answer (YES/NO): NO